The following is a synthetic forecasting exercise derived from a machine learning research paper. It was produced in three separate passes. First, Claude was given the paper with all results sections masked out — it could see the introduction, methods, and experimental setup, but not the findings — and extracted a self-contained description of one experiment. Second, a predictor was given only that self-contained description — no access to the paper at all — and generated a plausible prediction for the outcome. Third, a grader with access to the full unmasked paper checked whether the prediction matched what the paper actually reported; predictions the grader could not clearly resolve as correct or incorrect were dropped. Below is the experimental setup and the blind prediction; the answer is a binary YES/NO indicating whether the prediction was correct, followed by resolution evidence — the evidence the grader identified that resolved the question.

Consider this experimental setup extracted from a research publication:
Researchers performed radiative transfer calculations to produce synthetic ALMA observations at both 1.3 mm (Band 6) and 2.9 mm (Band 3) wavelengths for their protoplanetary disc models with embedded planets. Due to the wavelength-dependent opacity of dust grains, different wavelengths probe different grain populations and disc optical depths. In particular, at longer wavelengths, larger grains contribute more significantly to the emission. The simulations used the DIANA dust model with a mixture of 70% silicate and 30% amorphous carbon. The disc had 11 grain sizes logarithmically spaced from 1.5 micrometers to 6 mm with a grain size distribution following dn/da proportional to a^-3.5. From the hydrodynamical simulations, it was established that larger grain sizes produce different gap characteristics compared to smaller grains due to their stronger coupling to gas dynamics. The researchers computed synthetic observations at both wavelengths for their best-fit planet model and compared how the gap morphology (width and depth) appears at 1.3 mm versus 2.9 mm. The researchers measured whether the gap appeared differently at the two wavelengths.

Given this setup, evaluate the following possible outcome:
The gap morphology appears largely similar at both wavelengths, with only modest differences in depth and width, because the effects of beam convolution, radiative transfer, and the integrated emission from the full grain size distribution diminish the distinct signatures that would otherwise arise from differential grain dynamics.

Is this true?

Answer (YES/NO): YES